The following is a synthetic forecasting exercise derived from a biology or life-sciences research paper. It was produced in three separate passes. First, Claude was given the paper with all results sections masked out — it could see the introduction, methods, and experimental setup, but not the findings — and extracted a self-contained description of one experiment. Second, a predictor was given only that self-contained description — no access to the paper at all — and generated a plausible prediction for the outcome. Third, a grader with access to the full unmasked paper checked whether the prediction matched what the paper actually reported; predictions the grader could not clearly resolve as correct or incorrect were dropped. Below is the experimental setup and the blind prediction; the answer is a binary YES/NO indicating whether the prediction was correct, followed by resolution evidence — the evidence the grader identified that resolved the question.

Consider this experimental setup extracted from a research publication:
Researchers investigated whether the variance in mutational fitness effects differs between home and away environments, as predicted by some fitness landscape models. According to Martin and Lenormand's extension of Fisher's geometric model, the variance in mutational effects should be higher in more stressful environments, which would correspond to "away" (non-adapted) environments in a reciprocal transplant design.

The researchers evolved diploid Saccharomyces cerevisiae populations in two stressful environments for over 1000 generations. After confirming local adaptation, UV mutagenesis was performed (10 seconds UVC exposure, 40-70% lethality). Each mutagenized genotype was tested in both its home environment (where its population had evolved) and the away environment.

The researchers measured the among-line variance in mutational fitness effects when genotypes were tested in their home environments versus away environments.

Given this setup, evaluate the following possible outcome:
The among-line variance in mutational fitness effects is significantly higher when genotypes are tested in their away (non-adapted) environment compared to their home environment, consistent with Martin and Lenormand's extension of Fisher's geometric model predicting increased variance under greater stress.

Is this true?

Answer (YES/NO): NO